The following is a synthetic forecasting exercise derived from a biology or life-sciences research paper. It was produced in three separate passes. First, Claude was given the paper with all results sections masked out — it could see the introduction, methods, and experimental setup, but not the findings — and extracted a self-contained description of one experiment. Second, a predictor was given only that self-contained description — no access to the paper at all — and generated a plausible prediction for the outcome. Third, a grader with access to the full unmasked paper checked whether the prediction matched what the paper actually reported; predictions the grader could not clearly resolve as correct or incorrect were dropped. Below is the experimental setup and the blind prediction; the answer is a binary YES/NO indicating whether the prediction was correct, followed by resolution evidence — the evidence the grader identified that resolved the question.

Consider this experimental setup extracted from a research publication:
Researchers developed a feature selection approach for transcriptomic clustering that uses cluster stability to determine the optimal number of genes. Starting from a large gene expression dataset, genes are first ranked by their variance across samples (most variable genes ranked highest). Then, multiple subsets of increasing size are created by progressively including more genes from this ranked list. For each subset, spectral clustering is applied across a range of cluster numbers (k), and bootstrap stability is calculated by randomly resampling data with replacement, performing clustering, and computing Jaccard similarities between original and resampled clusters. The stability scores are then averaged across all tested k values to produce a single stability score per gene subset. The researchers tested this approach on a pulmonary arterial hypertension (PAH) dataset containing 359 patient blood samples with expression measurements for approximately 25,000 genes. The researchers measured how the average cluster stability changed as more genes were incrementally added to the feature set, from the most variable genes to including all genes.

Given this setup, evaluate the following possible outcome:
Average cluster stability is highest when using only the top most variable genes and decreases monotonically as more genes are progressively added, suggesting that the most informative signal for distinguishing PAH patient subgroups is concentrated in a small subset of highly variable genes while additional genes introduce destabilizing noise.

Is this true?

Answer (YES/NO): NO